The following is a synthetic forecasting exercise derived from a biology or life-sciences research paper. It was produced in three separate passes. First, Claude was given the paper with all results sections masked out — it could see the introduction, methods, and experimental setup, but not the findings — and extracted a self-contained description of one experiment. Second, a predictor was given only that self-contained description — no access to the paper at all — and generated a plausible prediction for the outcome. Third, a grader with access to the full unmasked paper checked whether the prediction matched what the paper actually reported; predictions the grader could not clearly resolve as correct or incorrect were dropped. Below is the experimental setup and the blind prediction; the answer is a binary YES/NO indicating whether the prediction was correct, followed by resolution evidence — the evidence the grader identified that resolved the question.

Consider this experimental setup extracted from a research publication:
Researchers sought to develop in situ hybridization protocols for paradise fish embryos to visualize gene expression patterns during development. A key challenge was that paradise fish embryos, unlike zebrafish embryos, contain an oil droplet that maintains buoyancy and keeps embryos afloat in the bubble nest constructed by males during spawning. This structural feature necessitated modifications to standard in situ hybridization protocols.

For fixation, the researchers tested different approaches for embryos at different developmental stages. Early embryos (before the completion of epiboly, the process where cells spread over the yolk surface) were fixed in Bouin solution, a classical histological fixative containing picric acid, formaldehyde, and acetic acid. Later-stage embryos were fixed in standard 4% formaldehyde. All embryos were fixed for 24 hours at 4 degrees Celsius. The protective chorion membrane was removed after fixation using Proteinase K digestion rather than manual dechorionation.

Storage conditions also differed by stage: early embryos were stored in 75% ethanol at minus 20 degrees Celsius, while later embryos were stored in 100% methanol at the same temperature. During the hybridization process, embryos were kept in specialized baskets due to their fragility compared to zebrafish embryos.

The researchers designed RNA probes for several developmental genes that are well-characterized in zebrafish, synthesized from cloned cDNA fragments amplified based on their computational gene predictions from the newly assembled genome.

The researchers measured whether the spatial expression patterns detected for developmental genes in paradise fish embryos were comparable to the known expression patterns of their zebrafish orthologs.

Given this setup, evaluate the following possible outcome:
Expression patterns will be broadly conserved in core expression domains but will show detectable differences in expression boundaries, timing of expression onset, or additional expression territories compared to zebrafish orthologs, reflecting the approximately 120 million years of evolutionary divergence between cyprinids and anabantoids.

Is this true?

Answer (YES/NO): NO